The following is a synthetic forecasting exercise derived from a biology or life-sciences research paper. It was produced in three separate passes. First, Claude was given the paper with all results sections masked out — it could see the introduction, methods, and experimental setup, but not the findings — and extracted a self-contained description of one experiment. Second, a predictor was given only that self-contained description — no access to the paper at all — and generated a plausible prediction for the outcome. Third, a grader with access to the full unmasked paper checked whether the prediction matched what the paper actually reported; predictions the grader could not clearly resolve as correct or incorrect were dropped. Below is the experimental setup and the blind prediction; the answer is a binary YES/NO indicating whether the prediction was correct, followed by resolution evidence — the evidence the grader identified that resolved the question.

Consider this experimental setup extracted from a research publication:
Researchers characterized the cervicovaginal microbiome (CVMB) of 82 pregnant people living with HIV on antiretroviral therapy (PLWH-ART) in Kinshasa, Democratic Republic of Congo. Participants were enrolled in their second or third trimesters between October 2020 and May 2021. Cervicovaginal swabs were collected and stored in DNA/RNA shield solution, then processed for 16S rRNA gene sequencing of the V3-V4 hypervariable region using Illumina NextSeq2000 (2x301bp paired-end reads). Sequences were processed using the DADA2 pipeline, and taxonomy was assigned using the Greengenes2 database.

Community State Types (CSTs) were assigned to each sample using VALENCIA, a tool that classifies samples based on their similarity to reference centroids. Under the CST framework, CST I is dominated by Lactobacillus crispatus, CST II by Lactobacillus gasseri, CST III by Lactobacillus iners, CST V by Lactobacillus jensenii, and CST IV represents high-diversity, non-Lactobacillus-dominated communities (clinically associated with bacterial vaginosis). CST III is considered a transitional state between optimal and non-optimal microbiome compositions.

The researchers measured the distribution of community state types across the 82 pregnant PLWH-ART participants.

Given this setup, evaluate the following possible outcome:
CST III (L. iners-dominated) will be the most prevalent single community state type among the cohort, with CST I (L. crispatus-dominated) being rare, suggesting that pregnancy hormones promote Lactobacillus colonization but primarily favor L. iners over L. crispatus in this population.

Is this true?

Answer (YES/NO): YES